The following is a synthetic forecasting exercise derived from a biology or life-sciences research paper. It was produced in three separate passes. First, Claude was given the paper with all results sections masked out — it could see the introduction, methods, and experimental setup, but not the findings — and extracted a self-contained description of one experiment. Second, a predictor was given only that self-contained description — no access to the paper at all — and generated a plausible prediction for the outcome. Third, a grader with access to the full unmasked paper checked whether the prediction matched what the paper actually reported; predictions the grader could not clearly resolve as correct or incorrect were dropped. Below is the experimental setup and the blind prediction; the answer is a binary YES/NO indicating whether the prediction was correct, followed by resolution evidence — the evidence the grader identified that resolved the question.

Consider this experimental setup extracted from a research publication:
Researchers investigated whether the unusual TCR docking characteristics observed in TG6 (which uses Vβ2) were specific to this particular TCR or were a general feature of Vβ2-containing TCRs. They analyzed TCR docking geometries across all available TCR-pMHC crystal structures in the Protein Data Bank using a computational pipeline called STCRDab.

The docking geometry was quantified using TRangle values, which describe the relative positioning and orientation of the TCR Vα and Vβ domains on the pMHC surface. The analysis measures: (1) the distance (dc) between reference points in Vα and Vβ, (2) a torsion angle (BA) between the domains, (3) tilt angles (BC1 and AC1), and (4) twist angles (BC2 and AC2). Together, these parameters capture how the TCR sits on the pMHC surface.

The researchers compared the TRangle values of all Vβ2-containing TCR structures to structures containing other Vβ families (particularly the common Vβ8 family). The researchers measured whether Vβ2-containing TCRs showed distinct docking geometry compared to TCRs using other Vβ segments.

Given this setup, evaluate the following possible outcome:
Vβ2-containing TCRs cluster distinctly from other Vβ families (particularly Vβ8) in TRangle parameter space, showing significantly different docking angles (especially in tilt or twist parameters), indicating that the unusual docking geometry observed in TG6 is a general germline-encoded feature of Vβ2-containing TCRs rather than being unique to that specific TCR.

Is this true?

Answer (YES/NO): YES